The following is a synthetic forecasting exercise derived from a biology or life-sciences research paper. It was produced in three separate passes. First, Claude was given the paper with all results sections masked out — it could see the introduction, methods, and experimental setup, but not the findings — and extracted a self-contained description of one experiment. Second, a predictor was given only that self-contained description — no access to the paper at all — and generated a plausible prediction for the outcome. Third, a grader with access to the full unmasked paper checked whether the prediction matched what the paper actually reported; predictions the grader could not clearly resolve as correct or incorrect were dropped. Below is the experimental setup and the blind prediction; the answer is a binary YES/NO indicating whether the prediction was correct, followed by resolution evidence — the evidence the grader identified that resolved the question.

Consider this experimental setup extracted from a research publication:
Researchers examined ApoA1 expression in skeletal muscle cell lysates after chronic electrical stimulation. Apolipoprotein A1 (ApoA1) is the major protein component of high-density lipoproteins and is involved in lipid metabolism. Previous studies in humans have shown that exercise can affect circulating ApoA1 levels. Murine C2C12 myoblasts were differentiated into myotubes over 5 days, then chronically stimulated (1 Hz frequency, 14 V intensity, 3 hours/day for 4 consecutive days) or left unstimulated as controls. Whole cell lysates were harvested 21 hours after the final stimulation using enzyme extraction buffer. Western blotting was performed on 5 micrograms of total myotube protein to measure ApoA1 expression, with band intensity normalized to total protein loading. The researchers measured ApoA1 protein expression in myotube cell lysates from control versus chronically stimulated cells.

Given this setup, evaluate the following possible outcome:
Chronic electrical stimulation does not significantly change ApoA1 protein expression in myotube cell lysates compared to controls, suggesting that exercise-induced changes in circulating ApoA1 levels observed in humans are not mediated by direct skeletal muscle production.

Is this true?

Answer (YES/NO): NO